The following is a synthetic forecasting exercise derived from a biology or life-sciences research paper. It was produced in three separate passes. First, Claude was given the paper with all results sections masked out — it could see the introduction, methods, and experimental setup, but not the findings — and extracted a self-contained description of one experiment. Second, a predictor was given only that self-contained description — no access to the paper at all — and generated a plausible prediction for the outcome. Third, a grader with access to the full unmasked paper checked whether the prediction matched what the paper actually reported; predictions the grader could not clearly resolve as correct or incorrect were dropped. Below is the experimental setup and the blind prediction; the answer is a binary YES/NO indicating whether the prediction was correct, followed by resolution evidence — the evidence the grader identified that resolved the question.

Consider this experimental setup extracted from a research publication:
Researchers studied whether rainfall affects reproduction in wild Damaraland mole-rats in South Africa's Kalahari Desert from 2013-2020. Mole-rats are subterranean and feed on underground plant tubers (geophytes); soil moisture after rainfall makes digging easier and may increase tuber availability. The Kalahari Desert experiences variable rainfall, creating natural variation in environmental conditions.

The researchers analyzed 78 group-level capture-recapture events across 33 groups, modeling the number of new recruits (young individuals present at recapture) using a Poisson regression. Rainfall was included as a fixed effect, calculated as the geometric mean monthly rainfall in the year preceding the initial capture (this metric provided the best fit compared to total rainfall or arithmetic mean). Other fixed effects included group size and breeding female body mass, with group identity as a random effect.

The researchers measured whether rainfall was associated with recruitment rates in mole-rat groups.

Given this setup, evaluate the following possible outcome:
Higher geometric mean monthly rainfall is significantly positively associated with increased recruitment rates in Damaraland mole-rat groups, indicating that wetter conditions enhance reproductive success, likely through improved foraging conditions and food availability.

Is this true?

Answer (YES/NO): NO